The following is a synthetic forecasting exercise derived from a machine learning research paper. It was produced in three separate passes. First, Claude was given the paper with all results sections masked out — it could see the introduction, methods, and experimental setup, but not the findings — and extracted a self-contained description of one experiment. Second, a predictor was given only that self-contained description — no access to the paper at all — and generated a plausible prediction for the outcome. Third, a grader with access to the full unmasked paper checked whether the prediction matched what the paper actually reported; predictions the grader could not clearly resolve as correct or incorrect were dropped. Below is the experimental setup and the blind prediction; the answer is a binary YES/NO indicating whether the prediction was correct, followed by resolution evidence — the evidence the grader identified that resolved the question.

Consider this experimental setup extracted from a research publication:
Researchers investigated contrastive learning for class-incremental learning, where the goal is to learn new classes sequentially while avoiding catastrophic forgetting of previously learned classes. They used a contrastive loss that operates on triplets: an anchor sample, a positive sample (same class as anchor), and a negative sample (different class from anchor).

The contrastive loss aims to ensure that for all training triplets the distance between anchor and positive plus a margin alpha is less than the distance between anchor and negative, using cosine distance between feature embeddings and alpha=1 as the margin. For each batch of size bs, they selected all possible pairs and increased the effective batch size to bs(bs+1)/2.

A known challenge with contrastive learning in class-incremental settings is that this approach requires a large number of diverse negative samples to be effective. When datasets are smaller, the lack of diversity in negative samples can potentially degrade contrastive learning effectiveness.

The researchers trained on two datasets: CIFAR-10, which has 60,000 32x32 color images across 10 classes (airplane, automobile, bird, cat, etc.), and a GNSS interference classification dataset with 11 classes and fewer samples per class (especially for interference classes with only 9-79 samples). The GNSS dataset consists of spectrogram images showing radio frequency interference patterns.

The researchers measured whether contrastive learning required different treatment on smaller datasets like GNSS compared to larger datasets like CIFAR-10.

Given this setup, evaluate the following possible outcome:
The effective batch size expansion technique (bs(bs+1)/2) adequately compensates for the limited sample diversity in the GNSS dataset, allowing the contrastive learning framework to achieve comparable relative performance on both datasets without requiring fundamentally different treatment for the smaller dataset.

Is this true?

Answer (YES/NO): NO